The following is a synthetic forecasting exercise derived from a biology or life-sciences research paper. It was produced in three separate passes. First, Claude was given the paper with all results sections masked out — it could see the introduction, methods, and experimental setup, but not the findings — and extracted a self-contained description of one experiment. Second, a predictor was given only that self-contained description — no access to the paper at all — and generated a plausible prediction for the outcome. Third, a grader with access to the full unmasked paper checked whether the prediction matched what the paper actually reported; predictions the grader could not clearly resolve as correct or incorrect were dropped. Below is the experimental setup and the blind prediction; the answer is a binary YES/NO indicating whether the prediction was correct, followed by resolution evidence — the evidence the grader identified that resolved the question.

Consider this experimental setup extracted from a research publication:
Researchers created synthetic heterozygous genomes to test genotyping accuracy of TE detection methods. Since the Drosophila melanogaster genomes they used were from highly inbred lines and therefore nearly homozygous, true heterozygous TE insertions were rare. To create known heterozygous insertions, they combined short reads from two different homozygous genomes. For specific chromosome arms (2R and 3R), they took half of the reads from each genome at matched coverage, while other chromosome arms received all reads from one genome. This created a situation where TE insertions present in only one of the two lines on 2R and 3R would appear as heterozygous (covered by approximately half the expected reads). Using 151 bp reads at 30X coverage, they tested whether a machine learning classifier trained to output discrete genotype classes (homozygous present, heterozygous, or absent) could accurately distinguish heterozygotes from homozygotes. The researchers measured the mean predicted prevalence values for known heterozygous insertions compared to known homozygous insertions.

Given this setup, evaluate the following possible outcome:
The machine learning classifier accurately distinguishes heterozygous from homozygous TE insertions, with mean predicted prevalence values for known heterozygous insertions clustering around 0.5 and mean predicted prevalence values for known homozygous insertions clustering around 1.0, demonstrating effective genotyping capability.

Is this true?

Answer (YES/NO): YES